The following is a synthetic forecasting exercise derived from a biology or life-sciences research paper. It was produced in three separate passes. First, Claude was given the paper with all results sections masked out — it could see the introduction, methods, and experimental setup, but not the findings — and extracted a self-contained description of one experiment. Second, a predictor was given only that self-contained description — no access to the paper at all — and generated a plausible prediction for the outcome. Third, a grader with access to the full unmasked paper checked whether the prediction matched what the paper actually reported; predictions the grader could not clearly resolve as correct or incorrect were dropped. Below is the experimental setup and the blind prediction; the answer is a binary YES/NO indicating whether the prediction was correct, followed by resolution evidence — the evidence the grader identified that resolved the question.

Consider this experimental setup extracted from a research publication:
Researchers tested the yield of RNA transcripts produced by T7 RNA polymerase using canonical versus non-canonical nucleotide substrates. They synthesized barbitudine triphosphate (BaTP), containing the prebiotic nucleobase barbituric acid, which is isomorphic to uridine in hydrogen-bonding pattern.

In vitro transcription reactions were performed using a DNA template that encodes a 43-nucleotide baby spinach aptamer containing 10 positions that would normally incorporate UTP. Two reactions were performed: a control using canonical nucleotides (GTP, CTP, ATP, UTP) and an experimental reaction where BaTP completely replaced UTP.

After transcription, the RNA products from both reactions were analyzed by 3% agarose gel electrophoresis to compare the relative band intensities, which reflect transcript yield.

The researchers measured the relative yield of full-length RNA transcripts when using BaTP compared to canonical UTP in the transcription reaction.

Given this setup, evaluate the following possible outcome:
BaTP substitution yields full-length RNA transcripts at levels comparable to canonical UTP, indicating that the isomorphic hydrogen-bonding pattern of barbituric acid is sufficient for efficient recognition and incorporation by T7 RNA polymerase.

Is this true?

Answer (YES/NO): NO